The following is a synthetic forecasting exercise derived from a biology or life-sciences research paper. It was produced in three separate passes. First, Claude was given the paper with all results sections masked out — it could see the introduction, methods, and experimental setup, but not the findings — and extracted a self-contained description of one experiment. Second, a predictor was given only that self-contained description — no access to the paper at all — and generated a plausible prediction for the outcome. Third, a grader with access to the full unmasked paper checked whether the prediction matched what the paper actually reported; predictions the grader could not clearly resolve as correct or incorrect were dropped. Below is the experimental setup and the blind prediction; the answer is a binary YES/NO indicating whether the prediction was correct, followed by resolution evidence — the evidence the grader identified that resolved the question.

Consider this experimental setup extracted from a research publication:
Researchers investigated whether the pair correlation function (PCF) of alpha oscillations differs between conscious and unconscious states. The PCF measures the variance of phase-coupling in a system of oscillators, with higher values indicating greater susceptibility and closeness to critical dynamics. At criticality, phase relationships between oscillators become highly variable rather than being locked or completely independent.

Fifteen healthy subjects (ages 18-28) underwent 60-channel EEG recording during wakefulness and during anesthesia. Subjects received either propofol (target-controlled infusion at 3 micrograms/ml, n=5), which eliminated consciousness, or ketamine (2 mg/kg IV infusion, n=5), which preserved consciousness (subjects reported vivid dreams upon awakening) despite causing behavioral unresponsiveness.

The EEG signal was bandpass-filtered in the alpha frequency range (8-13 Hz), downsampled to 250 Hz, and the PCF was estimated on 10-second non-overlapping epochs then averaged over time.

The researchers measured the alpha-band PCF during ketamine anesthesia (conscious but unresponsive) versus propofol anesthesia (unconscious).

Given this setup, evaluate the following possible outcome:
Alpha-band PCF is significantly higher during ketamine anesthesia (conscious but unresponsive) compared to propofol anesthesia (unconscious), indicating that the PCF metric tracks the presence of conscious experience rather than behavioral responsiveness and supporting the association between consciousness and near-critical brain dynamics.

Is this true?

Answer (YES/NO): NO